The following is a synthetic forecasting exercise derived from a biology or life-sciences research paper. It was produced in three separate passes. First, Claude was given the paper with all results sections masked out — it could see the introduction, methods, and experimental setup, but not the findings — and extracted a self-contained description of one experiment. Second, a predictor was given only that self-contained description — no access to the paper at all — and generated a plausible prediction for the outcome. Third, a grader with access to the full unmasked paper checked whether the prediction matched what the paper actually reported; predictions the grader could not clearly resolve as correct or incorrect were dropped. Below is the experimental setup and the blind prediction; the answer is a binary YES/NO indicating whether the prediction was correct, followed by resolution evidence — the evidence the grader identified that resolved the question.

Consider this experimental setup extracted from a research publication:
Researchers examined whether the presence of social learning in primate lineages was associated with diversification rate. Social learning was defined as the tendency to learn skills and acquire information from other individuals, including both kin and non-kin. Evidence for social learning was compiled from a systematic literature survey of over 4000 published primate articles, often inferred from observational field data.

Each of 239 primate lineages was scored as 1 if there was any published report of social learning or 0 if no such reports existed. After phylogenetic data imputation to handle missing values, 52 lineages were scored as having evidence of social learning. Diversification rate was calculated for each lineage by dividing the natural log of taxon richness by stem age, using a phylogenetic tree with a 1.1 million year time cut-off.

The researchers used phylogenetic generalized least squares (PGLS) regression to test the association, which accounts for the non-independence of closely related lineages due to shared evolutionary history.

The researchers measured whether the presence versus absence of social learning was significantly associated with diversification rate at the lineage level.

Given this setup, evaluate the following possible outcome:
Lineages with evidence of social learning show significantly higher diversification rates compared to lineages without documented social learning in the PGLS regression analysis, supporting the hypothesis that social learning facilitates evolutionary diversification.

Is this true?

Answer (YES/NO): NO